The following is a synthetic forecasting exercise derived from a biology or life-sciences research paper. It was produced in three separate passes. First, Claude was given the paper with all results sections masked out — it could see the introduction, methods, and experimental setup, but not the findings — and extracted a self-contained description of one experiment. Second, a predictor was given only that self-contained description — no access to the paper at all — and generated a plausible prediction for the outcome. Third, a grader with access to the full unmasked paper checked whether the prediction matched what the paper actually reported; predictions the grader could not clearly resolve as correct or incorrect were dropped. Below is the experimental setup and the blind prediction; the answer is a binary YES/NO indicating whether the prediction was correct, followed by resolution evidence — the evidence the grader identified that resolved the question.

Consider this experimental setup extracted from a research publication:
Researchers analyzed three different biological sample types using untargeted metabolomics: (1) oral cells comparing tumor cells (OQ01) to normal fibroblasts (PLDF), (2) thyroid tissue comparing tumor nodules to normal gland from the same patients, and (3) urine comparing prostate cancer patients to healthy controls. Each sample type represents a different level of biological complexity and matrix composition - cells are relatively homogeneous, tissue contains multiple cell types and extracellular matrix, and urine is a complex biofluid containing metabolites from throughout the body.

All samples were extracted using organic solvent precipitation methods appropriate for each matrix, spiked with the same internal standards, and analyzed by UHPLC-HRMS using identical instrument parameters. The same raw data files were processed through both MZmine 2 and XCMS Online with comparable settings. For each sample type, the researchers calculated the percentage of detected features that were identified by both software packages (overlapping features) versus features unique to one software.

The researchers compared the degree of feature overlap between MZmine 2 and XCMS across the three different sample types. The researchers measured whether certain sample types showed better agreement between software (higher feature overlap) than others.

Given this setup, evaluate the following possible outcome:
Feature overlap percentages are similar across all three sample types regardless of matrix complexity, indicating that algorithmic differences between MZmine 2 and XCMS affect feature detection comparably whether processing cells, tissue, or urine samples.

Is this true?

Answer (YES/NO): NO